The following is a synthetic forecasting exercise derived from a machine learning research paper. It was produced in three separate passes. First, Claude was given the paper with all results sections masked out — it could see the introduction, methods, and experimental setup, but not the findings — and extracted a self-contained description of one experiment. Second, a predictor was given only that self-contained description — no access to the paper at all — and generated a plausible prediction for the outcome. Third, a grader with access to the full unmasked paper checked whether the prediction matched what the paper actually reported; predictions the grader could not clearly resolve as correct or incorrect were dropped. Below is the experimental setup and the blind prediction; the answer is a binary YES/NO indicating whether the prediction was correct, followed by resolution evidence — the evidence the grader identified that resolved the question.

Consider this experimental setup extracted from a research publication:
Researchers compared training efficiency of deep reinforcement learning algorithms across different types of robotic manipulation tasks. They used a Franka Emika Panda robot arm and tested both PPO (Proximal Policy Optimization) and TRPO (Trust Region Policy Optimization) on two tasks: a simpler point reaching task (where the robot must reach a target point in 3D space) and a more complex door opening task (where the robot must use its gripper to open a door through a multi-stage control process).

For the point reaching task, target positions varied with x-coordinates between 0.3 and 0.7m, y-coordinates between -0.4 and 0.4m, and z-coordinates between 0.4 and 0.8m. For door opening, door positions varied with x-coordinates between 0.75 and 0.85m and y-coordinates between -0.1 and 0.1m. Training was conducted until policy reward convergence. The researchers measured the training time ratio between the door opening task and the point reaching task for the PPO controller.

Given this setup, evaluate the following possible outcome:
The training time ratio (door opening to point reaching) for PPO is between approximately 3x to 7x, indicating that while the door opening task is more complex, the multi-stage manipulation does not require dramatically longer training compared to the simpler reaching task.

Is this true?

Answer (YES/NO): NO